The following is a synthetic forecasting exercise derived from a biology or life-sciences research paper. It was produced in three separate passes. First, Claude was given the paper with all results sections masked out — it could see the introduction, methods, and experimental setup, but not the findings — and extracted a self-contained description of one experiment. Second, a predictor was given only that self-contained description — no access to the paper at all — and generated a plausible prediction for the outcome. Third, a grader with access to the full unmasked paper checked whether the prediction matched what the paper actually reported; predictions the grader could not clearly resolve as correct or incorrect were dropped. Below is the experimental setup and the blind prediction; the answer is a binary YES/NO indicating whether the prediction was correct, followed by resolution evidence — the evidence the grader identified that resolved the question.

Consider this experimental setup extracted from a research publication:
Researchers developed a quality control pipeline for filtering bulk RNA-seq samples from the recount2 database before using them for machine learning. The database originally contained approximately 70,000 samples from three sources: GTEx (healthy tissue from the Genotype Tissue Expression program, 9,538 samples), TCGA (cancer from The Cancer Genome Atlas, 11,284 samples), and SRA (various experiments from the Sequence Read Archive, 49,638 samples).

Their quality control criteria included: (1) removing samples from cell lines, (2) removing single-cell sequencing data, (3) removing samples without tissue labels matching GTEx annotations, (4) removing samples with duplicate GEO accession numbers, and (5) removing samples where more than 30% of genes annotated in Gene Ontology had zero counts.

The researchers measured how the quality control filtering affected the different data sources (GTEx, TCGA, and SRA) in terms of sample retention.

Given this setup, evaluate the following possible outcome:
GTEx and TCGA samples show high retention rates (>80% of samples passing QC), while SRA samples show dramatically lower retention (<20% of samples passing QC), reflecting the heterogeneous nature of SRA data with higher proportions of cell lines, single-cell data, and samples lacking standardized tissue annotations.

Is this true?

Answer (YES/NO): NO